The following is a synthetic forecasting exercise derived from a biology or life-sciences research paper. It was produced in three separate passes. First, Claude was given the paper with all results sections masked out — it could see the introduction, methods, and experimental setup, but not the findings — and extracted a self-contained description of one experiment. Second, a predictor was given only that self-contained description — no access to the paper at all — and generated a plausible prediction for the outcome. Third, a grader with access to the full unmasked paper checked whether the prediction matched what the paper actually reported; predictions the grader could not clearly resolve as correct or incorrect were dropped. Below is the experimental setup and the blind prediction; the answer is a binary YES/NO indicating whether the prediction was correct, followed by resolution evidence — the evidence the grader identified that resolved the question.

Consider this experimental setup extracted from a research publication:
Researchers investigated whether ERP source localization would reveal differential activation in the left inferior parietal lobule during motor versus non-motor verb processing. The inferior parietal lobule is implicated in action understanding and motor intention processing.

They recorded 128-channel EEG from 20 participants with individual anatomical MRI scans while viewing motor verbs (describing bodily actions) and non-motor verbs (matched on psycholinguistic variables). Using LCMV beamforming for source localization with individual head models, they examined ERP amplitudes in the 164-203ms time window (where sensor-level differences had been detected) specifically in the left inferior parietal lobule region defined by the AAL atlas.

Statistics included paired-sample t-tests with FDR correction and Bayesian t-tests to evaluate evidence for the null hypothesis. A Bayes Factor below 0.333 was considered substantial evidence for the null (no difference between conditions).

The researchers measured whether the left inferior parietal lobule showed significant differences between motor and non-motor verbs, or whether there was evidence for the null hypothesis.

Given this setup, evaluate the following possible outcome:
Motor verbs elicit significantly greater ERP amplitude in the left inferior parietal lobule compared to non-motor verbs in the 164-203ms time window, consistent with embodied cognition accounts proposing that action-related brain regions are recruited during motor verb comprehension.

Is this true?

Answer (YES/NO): NO